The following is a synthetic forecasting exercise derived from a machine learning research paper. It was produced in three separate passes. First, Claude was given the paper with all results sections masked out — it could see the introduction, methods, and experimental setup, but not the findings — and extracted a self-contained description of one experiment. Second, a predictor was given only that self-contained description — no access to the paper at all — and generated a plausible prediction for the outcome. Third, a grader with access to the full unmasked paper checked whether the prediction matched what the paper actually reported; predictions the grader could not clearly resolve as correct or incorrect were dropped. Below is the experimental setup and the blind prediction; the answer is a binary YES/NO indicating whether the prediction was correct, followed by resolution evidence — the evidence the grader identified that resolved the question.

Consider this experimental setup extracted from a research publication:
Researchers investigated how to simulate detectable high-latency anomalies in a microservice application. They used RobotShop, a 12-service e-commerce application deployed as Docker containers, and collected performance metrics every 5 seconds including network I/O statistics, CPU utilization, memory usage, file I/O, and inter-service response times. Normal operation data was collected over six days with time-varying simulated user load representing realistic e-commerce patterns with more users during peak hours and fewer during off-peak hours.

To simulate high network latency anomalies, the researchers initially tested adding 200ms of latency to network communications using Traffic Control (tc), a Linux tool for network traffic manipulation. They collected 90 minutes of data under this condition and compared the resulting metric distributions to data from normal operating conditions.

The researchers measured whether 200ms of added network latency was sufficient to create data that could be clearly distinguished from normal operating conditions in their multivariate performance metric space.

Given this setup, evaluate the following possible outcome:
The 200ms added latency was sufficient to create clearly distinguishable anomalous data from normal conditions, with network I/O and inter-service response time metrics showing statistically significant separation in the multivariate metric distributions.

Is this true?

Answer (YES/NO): NO